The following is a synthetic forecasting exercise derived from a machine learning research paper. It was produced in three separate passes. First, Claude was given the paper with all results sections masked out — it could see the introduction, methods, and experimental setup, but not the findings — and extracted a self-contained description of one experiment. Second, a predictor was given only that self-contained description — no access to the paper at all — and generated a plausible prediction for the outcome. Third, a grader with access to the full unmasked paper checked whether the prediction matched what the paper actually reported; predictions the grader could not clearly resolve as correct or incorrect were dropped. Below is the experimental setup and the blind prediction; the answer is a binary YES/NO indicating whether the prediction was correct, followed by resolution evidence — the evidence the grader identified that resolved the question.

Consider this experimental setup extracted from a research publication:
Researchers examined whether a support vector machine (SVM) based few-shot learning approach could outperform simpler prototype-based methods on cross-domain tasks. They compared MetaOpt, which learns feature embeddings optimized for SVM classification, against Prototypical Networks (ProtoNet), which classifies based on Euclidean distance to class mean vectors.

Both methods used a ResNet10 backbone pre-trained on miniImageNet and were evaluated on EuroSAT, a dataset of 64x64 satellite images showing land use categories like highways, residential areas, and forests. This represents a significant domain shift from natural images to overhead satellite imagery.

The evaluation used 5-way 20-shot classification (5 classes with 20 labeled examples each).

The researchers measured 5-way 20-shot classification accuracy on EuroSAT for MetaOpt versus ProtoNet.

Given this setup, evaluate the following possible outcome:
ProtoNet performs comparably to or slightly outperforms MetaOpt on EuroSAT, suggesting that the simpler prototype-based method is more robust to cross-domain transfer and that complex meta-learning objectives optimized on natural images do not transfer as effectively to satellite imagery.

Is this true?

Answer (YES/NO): YES